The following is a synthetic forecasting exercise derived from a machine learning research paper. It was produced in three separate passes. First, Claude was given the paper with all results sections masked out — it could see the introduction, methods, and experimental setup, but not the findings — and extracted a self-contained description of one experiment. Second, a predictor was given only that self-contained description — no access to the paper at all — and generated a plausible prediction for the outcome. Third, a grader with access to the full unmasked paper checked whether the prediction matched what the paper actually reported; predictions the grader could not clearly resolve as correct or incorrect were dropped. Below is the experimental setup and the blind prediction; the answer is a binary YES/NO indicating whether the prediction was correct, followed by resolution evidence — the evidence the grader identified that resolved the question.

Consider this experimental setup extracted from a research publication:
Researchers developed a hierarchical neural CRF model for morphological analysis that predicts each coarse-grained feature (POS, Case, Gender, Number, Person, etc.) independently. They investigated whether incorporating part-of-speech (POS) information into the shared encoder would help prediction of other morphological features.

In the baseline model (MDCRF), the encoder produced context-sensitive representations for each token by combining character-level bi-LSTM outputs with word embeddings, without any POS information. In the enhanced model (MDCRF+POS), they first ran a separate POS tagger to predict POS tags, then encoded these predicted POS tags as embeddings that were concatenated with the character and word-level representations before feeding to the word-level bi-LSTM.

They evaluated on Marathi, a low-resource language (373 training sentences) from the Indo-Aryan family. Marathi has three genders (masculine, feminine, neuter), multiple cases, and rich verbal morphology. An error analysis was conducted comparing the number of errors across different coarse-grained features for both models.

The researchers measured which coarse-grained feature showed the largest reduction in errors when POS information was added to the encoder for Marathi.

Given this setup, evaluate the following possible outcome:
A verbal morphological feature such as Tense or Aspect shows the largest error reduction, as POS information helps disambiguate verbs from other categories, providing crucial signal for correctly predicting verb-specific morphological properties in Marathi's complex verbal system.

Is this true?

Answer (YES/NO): NO